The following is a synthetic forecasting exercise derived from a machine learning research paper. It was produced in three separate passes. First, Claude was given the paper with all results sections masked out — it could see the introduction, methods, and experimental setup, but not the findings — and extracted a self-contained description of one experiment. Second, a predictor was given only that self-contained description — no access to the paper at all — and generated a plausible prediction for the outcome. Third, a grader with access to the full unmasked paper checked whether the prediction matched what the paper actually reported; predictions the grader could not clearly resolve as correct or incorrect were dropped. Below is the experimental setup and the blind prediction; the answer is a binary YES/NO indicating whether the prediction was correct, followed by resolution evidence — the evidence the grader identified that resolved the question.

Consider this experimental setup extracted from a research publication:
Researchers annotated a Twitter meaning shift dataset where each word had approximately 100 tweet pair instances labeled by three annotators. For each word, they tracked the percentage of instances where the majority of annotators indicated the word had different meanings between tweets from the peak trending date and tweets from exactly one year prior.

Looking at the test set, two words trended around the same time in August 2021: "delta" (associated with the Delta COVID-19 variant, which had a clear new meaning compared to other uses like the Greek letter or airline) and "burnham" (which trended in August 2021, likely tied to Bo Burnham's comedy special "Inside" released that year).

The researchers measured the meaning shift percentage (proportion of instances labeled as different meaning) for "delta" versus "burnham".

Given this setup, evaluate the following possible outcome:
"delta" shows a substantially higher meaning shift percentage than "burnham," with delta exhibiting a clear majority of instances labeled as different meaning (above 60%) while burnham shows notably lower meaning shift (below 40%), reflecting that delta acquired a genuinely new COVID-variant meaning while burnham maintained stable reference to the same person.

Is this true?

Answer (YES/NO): YES